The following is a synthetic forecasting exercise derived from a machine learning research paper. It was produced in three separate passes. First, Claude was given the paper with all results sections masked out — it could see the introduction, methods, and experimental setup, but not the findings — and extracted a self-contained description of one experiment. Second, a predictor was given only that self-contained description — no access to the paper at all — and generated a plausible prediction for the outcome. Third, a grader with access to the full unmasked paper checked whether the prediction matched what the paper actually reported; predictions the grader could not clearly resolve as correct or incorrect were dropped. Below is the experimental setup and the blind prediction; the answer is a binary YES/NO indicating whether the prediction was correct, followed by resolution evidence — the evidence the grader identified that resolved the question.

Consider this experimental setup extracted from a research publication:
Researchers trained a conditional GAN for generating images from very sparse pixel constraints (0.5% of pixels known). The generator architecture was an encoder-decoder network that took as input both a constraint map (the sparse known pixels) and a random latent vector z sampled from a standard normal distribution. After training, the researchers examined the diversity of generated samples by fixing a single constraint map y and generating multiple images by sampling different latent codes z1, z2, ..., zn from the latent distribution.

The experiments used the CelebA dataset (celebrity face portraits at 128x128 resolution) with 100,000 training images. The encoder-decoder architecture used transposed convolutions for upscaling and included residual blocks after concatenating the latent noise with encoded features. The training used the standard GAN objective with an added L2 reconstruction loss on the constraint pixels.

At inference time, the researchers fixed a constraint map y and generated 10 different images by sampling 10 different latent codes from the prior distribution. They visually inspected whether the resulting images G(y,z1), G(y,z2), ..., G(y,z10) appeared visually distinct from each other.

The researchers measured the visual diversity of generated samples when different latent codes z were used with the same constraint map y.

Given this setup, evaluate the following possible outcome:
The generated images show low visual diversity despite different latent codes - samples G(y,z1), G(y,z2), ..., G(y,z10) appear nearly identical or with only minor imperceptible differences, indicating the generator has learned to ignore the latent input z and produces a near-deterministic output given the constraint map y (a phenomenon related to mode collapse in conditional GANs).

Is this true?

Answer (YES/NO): YES